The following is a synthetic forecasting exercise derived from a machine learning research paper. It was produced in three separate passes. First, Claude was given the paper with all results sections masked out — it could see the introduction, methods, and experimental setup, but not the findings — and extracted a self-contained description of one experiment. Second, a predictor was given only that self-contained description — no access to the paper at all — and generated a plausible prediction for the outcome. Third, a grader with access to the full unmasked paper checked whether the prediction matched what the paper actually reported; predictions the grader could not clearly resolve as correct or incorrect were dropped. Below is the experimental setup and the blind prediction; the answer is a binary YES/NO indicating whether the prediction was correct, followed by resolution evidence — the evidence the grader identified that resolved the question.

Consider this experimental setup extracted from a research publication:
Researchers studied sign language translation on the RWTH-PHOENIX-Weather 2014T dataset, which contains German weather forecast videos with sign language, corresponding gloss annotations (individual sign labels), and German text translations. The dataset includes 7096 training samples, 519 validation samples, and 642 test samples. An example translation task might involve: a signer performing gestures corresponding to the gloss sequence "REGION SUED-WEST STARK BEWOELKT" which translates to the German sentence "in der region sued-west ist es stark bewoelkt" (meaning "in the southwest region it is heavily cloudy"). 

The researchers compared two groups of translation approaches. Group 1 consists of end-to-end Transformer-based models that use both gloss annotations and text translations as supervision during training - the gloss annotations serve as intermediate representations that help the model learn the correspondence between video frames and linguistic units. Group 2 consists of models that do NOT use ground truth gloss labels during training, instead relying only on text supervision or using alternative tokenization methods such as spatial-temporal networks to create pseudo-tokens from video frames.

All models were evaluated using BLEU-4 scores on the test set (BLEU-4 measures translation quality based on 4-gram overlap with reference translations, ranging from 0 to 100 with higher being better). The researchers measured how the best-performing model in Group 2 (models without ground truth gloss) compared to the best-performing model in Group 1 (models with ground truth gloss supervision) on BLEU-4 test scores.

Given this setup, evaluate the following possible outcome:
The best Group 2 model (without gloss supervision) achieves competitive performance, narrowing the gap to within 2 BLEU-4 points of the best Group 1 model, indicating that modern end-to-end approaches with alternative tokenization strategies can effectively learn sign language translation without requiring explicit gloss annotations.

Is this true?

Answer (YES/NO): NO